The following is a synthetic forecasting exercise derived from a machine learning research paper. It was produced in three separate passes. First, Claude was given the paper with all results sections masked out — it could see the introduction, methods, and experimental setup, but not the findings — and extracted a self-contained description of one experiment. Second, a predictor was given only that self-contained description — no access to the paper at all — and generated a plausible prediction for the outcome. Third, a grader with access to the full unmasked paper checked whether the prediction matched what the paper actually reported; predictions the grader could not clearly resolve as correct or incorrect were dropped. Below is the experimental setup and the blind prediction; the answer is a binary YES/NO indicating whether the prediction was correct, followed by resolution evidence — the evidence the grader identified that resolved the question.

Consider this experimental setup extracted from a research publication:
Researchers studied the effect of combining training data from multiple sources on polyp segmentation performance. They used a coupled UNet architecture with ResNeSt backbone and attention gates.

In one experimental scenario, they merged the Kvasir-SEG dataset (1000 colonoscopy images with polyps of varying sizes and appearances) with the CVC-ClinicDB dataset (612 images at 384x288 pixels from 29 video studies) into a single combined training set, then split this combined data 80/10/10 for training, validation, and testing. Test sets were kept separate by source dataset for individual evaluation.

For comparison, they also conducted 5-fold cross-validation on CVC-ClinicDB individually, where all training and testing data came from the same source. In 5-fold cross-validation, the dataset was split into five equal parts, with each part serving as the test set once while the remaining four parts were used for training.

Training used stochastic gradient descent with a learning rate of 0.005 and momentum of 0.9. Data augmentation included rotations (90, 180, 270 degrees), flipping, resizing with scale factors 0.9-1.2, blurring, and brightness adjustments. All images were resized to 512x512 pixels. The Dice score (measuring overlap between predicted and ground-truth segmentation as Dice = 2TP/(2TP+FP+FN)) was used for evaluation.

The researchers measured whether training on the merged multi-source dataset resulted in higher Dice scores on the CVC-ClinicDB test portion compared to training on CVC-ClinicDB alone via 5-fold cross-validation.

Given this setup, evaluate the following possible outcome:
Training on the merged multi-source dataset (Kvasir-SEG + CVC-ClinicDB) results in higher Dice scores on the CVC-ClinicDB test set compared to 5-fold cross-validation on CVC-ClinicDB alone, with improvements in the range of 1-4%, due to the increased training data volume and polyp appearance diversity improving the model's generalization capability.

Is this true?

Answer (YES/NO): NO